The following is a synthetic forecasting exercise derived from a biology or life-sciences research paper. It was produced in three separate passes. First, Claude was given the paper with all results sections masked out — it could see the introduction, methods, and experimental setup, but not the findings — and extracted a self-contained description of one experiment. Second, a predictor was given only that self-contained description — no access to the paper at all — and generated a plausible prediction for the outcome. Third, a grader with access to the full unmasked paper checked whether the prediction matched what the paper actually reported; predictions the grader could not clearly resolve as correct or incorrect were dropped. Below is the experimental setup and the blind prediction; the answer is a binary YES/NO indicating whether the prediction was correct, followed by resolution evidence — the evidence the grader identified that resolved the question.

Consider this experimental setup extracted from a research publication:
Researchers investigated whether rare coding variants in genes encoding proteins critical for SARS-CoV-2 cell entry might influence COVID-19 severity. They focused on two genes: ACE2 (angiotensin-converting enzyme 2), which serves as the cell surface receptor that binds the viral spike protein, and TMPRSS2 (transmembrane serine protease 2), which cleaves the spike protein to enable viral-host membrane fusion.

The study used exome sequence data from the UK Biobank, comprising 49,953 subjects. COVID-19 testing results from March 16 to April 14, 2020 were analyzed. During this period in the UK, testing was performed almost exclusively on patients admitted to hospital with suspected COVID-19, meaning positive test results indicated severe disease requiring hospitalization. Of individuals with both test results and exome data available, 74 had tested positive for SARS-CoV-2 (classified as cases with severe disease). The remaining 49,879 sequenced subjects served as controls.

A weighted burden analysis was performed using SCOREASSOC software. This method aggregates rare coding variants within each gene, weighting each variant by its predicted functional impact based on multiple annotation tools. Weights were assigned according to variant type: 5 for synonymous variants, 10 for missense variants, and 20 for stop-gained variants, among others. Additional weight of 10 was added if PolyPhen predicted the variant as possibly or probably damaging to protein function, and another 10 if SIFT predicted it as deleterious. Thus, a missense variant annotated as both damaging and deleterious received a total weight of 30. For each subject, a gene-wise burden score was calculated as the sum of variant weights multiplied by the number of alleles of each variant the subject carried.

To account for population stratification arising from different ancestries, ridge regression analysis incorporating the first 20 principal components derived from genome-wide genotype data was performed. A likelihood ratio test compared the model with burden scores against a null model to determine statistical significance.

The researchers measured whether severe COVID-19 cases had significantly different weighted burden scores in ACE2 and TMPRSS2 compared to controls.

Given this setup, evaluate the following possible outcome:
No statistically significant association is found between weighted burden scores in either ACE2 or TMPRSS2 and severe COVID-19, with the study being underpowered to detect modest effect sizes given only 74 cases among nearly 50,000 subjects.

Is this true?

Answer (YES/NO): YES